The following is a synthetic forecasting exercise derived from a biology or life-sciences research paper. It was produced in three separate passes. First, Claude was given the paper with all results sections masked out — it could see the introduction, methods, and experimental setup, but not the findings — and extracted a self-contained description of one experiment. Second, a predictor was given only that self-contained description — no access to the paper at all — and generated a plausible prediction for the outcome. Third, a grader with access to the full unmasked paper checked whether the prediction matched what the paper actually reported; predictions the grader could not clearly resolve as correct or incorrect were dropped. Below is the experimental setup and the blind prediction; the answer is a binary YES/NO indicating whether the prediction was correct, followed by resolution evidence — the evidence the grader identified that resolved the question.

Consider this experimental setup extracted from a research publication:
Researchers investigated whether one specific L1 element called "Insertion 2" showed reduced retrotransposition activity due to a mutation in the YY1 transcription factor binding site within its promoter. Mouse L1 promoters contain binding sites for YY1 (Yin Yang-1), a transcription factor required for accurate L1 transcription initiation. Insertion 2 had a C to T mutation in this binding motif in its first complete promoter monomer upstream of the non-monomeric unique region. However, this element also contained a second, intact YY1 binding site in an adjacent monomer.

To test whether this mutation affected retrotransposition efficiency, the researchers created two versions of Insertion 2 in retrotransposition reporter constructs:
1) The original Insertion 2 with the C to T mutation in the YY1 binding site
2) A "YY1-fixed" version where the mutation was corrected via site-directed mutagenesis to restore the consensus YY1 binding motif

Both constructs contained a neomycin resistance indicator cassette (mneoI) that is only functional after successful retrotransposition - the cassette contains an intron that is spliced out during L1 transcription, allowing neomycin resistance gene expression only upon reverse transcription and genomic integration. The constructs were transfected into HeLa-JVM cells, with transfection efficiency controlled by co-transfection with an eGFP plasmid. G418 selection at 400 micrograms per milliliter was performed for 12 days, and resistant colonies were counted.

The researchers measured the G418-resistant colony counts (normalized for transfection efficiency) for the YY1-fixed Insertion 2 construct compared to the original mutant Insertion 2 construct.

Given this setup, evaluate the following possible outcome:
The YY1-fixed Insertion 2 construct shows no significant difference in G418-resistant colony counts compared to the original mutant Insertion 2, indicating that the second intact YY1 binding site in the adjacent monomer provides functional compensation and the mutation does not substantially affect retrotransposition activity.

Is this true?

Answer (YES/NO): NO